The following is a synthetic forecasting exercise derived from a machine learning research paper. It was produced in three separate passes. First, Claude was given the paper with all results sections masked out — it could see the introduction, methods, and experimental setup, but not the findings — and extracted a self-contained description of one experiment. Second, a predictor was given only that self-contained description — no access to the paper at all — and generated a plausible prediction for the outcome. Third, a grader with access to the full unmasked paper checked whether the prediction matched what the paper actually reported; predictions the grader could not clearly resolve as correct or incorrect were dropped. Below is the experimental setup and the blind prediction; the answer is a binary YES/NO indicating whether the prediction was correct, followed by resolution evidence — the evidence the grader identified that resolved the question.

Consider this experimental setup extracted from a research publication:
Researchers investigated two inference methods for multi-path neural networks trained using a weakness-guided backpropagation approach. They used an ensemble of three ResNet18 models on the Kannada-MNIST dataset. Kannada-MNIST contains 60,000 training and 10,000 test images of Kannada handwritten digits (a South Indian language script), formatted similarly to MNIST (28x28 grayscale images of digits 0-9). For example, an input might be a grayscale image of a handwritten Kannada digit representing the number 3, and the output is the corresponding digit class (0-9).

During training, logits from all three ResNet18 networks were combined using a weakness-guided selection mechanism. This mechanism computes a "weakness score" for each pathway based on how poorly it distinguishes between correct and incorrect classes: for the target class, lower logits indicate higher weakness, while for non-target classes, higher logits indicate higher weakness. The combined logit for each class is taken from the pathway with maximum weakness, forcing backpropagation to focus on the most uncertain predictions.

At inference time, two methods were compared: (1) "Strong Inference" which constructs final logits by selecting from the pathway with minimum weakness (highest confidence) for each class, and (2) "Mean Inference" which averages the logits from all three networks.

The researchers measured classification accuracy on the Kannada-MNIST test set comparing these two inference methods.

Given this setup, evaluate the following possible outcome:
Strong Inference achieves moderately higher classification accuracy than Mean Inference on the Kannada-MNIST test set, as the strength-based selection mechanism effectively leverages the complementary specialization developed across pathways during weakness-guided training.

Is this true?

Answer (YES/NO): YES